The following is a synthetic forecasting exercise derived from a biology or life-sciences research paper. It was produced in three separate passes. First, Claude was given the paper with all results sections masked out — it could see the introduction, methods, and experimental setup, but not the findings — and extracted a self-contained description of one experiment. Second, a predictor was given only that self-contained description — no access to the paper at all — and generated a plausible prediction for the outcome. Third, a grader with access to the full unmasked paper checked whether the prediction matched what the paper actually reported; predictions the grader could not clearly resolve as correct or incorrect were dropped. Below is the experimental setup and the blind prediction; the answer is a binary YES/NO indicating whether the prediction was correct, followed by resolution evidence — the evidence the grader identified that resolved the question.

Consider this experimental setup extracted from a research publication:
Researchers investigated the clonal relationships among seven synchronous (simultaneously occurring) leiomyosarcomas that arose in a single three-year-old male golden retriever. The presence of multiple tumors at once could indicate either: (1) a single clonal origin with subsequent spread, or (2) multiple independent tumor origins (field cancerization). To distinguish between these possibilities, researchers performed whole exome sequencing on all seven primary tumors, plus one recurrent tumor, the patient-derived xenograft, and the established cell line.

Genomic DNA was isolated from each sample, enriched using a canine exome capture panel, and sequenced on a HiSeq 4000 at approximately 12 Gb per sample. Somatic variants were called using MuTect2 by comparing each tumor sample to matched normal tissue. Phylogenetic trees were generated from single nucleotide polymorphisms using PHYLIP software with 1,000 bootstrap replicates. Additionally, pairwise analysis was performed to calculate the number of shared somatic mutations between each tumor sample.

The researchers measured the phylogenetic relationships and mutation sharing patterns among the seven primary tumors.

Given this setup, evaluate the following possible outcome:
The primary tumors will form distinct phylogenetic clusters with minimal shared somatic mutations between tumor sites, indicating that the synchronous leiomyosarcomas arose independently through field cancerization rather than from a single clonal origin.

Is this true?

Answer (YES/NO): NO